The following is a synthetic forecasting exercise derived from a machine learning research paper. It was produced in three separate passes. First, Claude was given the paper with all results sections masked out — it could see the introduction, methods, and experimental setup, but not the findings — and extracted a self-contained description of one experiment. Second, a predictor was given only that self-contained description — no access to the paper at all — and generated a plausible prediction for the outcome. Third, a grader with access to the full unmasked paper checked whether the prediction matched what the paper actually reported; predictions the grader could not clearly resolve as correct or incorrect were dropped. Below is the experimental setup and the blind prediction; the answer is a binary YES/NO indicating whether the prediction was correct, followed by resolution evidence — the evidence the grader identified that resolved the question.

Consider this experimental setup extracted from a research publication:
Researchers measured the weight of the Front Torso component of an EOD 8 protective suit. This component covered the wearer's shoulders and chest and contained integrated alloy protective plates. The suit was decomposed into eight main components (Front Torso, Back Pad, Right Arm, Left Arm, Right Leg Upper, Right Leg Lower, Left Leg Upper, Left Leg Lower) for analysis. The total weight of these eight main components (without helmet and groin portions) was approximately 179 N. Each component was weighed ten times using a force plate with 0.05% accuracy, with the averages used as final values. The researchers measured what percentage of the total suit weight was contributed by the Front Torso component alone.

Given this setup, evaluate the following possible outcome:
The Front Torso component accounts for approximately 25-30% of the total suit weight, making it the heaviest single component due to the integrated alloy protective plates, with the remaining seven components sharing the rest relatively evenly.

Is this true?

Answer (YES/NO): NO